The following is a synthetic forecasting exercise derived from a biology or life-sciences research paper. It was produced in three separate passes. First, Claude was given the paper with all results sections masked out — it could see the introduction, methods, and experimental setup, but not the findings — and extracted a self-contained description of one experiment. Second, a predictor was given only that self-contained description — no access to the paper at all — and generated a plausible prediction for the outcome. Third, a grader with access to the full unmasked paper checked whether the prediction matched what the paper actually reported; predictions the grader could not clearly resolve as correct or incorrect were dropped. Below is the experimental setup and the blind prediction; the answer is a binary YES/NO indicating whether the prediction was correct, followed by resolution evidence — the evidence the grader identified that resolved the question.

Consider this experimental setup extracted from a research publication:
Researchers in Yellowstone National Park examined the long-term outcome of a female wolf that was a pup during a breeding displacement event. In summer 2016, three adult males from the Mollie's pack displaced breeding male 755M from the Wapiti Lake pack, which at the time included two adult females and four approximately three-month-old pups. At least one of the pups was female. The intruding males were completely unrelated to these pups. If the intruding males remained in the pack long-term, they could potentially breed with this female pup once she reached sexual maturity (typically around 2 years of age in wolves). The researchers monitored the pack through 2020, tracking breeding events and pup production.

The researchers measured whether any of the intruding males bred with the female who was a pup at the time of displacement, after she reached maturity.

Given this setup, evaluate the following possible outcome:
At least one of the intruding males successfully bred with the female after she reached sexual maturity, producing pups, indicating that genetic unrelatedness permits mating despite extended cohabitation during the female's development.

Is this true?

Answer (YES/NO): YES